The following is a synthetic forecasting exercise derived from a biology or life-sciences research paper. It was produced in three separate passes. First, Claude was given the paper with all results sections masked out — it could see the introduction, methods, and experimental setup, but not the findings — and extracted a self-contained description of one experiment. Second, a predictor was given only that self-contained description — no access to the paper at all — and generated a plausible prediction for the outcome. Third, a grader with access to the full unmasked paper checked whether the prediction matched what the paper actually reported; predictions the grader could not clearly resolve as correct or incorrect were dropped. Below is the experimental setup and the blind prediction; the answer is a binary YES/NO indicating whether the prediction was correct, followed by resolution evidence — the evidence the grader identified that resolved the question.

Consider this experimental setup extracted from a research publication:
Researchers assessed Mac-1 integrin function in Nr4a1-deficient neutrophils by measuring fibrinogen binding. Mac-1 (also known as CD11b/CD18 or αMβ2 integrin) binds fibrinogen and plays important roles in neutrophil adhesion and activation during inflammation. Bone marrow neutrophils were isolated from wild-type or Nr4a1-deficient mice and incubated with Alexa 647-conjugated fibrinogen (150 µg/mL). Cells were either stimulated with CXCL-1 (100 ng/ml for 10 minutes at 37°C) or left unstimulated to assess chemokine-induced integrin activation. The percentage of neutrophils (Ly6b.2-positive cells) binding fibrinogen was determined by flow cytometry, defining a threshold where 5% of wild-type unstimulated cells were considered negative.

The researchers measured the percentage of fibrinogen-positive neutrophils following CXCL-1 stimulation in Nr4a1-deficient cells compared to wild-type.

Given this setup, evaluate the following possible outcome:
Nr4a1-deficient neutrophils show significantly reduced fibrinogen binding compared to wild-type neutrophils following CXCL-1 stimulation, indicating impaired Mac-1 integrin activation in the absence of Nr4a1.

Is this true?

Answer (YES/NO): NO